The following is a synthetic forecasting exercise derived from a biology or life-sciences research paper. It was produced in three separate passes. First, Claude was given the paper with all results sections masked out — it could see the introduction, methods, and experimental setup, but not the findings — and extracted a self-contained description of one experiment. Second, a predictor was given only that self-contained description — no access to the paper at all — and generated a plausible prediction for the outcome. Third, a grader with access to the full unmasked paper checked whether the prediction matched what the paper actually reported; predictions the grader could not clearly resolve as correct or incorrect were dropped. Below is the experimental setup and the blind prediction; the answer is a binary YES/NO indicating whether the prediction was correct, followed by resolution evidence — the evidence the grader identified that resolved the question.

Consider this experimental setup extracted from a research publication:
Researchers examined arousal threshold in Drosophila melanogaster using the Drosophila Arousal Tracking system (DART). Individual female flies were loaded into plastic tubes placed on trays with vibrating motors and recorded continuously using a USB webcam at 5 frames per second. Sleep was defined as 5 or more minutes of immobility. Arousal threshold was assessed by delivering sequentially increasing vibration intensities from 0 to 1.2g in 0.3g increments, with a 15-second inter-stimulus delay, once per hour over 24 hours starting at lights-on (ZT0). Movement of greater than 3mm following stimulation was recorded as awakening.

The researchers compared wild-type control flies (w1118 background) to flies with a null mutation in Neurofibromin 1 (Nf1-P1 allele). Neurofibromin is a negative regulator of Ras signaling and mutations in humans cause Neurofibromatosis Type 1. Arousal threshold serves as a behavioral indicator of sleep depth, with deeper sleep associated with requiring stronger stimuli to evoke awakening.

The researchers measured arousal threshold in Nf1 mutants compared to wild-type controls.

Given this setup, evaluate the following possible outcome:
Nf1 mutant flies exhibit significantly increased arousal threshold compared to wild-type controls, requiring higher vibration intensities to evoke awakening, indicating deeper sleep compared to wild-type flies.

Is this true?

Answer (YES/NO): NO